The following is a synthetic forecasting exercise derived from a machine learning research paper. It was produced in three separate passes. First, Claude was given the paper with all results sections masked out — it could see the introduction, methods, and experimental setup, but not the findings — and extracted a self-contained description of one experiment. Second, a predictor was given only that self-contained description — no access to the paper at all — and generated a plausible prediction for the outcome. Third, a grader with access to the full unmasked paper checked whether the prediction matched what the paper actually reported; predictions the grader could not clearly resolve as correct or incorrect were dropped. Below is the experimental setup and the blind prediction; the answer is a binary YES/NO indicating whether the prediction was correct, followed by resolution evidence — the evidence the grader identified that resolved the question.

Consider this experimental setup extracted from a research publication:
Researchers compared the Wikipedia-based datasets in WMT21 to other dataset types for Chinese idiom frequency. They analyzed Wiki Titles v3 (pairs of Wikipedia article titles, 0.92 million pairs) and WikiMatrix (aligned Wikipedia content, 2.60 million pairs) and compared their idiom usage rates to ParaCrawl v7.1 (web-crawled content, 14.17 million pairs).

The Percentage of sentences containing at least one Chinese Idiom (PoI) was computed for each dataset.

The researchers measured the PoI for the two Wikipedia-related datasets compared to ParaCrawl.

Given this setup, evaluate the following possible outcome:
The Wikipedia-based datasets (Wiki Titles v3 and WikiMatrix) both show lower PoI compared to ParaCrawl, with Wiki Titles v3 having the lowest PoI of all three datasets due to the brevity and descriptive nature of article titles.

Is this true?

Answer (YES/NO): YES